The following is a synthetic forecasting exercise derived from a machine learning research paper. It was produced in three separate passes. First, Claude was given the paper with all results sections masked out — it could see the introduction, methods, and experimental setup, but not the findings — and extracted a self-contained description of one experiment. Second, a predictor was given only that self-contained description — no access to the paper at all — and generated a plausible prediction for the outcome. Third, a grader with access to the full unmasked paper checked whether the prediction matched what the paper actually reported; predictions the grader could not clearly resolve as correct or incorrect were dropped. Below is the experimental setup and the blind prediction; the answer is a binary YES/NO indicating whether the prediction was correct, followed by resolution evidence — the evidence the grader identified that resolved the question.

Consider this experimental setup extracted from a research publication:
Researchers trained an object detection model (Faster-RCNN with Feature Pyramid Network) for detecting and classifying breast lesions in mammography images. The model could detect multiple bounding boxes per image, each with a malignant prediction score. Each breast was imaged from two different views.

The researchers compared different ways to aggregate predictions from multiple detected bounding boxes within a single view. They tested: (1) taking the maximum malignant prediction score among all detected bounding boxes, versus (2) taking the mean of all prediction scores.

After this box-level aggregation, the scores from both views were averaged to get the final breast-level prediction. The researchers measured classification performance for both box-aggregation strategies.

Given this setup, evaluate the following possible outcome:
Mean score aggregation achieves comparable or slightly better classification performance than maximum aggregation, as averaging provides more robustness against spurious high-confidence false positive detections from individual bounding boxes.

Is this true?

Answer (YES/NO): NO